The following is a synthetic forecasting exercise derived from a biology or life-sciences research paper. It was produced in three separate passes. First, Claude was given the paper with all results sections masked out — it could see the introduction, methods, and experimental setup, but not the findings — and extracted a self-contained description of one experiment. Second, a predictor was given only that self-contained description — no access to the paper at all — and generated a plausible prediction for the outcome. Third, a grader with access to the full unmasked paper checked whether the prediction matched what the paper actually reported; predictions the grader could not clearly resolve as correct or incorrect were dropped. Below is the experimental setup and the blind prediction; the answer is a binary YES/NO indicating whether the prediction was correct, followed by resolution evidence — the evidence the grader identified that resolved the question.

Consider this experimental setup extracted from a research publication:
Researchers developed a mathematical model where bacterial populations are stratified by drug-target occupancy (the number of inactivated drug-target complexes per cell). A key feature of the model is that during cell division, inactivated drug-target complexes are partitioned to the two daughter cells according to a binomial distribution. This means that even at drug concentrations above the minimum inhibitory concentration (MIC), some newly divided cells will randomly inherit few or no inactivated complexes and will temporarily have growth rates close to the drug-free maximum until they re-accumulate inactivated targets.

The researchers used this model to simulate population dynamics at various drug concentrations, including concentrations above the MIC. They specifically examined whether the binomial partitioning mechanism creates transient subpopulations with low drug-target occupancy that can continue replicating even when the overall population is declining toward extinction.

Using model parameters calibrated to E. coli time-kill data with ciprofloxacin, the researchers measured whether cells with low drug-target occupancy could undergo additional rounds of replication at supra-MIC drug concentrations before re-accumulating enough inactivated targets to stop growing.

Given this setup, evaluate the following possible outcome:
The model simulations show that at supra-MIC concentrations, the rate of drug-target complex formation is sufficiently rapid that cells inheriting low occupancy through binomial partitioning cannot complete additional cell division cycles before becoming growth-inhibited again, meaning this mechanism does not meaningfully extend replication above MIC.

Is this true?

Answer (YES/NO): NO